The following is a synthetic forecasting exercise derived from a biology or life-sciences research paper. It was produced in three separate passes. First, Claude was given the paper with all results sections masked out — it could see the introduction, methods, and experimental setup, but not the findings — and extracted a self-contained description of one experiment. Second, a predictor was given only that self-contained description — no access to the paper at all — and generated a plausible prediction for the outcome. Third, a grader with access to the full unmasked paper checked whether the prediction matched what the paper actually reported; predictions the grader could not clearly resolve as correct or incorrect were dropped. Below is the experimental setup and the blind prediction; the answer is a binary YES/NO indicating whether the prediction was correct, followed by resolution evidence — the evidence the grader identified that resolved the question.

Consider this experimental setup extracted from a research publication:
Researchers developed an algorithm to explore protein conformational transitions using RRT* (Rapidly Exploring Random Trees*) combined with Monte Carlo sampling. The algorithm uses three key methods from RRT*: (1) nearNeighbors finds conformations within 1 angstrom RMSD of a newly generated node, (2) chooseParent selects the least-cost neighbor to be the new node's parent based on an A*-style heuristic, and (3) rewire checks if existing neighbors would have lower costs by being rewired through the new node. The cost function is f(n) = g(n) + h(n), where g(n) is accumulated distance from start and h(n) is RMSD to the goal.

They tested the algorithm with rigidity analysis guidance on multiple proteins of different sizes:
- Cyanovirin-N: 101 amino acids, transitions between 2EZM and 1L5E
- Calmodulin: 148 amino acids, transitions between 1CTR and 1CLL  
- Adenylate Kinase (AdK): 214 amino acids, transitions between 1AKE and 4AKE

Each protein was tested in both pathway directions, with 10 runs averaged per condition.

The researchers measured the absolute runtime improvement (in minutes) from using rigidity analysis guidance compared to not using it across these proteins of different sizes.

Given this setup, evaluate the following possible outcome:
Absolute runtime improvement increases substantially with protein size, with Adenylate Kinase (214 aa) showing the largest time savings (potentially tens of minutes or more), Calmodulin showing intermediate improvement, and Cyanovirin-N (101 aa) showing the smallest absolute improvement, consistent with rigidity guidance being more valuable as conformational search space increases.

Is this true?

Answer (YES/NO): YES